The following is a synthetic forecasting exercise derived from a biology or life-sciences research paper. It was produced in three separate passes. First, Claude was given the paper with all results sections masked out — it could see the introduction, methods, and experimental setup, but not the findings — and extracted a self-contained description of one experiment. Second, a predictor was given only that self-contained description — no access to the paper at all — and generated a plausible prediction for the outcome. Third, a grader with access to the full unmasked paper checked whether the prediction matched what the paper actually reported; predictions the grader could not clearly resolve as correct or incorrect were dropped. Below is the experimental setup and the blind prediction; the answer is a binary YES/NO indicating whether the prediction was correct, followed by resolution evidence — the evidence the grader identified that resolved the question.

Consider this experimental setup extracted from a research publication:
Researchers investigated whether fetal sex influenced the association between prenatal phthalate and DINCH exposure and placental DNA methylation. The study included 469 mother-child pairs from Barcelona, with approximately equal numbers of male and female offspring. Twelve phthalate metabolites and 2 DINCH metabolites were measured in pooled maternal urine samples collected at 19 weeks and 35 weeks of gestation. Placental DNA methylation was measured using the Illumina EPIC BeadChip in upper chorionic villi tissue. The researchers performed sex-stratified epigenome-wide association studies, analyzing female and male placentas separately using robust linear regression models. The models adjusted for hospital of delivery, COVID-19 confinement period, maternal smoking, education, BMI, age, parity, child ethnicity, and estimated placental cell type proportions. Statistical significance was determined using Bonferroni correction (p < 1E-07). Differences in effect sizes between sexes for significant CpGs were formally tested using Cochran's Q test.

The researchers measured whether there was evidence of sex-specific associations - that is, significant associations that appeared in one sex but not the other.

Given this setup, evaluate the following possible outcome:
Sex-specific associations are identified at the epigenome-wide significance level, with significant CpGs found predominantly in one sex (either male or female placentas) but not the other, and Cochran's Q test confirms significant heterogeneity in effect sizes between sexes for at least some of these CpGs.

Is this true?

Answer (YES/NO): YES